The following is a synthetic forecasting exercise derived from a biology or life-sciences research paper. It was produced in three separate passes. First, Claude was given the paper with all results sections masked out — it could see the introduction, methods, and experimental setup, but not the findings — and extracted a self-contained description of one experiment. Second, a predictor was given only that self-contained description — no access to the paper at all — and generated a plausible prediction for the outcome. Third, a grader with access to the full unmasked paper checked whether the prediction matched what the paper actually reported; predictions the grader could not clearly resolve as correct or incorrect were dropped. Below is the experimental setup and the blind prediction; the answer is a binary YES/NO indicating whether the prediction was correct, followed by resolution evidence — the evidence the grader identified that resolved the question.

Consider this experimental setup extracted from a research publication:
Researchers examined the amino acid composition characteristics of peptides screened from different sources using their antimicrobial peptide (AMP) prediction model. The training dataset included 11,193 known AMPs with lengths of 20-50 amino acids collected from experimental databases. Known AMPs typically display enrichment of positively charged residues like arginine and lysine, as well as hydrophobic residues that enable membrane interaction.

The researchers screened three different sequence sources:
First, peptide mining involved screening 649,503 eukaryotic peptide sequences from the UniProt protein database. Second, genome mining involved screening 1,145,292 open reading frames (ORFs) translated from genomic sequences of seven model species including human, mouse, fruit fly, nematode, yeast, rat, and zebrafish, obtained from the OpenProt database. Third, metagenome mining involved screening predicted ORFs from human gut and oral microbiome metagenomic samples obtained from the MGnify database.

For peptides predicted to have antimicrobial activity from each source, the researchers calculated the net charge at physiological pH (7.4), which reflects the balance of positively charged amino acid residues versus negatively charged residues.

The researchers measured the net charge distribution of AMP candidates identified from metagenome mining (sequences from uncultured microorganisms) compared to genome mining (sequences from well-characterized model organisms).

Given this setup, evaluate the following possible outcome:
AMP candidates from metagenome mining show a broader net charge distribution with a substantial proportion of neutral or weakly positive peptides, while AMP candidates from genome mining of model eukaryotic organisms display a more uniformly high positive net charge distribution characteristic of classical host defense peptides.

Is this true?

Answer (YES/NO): NO